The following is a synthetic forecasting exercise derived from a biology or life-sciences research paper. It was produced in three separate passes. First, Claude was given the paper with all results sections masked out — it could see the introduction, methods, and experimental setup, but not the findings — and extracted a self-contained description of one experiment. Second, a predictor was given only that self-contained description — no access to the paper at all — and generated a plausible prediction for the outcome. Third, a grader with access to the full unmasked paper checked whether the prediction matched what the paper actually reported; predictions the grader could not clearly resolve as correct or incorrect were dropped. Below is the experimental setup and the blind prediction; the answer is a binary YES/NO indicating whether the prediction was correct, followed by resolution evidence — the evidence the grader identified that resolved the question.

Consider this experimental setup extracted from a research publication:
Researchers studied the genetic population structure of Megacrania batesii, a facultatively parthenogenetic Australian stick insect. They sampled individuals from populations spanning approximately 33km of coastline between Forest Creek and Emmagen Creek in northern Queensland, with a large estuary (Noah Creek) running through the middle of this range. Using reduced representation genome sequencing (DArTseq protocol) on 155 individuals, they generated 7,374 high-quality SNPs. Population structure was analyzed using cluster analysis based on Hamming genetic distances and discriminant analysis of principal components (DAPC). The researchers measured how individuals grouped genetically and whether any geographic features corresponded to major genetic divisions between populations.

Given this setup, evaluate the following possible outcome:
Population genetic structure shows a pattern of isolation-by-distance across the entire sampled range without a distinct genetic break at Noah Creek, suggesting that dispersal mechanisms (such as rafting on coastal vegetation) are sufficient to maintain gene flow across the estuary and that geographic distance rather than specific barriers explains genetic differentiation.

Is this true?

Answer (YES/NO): NO